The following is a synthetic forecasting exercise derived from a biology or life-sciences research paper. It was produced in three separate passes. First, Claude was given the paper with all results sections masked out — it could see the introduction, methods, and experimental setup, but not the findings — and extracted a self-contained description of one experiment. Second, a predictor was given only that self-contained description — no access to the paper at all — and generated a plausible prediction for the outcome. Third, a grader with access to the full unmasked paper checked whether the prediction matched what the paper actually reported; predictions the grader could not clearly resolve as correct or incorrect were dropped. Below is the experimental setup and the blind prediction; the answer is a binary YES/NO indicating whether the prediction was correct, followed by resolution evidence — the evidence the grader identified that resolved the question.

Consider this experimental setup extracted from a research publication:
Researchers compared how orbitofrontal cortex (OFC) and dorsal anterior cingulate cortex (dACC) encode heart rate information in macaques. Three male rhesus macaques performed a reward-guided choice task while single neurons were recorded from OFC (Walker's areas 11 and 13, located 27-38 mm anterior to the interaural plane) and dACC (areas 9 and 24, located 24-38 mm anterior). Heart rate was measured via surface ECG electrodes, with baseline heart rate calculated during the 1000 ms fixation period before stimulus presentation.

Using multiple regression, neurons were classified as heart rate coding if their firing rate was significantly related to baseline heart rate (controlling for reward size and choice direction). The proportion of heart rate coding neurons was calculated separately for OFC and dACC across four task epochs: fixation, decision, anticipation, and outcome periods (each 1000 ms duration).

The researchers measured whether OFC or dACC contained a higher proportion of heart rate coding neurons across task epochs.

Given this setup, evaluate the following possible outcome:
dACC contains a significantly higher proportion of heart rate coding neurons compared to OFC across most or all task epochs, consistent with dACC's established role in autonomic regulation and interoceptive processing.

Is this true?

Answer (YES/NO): NO